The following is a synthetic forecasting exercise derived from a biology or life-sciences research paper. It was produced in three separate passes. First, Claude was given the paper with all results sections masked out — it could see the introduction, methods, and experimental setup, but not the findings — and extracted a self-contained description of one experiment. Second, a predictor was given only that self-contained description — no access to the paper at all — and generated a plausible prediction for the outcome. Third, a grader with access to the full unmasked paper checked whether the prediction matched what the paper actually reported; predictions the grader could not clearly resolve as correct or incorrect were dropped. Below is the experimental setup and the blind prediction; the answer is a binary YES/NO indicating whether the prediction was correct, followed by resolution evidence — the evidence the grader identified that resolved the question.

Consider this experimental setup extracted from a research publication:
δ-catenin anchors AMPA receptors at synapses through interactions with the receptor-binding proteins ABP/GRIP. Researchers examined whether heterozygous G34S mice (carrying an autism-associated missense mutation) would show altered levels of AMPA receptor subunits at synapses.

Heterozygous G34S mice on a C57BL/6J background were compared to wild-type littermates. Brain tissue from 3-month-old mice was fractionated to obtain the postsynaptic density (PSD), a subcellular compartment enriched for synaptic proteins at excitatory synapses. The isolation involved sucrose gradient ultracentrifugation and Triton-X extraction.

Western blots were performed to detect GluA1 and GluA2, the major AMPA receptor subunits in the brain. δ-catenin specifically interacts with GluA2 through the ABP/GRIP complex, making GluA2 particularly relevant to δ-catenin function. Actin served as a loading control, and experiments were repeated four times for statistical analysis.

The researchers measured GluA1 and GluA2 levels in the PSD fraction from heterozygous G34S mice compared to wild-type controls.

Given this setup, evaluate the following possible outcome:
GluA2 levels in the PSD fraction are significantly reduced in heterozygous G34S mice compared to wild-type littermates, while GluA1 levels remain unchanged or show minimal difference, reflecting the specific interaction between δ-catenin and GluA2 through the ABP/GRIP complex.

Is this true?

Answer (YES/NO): NO